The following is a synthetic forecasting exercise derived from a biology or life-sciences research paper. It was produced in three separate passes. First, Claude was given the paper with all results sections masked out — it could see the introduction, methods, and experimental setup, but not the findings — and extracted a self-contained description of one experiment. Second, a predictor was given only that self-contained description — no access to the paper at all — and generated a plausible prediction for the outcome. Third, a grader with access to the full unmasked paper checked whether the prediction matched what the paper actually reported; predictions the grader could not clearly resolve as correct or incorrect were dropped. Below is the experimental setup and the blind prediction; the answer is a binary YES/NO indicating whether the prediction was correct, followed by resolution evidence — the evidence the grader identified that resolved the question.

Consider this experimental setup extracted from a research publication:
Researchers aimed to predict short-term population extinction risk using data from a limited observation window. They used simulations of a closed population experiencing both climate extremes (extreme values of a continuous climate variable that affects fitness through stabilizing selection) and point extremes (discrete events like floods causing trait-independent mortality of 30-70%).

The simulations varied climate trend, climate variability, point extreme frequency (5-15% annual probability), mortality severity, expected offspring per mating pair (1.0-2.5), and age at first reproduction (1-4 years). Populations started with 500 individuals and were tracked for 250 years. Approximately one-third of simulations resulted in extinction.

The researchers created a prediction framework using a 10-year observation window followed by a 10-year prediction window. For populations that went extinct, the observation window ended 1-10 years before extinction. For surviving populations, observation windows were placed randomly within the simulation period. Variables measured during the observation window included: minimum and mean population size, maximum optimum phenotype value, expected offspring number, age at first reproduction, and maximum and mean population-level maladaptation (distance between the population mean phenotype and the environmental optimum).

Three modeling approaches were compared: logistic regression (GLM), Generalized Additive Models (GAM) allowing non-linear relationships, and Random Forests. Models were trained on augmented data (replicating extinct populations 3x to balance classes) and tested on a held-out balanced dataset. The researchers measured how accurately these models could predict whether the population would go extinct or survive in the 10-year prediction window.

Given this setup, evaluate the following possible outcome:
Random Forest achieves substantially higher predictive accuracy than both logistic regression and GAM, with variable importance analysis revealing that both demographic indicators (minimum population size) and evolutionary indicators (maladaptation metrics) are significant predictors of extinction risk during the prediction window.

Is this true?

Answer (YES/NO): NO